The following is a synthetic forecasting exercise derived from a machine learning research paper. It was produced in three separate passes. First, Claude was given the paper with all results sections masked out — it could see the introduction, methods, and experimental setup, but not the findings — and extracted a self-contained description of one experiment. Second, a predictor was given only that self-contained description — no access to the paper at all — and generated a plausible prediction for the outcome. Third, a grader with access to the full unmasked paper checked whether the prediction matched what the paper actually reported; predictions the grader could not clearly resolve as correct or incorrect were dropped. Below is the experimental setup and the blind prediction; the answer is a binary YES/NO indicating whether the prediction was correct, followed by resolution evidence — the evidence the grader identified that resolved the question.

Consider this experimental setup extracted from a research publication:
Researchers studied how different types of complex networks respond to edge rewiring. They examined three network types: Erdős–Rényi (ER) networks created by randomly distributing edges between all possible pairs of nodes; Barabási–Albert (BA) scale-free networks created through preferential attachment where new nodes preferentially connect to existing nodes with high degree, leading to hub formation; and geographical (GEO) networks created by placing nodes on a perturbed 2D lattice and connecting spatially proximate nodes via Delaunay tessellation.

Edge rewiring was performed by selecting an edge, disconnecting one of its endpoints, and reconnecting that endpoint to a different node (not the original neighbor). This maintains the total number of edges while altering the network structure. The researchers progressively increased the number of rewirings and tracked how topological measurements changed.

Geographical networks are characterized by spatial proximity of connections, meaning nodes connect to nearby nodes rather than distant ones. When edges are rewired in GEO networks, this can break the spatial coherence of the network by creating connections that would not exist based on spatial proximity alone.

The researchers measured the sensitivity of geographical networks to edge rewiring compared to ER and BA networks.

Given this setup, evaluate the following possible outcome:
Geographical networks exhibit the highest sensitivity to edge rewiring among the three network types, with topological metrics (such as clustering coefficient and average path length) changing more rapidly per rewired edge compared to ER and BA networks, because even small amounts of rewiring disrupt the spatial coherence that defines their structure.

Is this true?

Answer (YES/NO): YES